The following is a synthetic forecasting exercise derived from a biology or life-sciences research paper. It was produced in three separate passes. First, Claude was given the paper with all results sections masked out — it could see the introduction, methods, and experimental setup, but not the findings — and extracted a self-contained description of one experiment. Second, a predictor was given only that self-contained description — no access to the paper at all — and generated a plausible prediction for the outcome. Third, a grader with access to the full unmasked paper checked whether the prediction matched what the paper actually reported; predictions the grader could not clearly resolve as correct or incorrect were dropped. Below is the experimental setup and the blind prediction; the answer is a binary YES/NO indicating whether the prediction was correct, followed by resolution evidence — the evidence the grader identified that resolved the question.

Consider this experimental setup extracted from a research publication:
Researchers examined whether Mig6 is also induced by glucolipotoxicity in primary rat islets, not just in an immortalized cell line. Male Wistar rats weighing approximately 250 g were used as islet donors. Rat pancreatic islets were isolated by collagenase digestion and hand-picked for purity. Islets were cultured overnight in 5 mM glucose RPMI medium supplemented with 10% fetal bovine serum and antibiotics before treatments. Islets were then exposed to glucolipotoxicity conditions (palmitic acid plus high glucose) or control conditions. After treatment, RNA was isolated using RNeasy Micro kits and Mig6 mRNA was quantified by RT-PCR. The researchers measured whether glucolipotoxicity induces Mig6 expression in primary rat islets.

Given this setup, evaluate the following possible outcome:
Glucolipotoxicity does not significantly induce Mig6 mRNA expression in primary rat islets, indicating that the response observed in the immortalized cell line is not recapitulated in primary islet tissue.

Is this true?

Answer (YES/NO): NO